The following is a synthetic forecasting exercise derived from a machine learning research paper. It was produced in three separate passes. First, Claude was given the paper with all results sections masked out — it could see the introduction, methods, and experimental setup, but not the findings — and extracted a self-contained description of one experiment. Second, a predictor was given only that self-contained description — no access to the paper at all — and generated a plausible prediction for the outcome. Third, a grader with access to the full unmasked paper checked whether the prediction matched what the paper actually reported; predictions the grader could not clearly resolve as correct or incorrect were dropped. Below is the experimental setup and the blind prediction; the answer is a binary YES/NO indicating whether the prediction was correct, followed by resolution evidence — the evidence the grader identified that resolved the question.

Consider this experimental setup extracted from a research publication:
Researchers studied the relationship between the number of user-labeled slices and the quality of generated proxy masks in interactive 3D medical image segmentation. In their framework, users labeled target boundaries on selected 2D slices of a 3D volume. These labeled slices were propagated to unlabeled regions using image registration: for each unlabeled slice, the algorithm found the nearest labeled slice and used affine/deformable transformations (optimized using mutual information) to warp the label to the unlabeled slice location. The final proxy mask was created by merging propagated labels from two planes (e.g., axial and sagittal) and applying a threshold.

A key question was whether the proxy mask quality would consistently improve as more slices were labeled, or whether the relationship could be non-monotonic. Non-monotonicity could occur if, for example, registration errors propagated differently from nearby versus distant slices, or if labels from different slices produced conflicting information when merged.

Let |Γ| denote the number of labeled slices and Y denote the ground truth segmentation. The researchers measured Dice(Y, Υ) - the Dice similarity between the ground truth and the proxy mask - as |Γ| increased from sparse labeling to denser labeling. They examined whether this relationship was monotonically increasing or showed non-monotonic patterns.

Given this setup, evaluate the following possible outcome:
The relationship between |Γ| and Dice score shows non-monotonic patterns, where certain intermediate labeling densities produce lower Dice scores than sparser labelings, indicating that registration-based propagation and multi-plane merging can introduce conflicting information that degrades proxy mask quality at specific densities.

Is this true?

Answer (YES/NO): NO